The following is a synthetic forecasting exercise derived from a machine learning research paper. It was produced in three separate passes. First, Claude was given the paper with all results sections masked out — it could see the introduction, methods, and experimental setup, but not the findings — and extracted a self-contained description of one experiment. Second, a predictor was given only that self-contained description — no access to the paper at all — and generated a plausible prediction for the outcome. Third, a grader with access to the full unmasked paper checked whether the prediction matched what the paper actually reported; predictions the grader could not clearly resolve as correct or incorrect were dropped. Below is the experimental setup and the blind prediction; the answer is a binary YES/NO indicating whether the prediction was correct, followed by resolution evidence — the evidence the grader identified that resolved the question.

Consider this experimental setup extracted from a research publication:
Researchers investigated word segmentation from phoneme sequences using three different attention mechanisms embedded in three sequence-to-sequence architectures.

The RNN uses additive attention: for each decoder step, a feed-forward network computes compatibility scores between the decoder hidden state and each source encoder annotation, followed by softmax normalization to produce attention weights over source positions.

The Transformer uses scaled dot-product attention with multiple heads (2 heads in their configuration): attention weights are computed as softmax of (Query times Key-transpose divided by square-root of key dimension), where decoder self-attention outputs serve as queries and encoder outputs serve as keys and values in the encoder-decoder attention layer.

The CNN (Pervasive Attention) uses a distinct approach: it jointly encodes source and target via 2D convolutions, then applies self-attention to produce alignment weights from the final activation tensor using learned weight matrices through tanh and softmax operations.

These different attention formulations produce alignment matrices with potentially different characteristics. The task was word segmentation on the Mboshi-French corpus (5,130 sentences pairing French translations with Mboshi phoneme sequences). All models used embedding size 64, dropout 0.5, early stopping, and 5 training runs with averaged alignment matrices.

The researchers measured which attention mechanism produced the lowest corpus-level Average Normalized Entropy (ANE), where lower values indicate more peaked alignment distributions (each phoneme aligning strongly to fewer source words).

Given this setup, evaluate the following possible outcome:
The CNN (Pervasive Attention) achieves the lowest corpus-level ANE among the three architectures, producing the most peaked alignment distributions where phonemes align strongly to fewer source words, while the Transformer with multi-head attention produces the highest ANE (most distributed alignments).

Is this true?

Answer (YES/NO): NO